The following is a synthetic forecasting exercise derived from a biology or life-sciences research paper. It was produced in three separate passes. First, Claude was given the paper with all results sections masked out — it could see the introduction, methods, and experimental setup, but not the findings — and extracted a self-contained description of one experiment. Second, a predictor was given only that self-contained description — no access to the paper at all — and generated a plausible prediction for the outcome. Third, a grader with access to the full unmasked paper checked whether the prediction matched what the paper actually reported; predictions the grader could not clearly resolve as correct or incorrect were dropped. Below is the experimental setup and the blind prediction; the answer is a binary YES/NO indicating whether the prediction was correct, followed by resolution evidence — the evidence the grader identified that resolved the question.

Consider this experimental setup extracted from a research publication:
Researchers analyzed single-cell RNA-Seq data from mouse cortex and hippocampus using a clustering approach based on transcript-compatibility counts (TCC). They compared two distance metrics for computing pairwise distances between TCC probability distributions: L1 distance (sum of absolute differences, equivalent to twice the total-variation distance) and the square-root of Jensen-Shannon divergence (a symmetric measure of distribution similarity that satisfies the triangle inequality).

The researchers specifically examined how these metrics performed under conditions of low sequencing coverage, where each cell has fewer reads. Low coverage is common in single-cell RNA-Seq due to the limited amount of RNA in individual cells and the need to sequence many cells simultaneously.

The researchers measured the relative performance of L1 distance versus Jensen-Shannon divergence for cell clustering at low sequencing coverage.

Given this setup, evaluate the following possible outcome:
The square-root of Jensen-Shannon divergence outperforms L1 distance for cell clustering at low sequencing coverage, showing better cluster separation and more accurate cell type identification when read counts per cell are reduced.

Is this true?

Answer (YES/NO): NO